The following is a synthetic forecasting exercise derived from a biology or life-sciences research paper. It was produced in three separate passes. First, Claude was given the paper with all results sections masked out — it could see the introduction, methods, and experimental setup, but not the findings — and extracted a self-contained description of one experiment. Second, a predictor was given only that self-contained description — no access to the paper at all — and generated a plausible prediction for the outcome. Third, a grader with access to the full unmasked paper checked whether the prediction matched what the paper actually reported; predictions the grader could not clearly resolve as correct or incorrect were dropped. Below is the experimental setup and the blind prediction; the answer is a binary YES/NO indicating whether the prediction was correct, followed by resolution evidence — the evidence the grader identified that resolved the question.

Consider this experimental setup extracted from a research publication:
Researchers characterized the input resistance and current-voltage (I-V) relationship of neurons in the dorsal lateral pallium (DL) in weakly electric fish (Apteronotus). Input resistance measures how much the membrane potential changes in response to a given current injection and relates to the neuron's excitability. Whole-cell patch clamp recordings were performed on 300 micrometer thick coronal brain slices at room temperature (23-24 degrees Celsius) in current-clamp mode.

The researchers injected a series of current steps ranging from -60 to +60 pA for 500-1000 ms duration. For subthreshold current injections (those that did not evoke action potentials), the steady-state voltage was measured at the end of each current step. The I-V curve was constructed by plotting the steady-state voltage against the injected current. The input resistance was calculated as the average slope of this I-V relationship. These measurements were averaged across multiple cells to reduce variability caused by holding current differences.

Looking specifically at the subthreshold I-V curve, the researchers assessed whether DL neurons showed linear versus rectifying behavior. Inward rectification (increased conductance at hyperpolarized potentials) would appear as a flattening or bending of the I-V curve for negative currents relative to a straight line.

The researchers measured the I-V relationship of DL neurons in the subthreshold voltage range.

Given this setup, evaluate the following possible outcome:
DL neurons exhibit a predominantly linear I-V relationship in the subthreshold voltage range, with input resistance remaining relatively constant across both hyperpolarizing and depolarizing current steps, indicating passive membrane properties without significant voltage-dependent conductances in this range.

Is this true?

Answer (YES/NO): NO